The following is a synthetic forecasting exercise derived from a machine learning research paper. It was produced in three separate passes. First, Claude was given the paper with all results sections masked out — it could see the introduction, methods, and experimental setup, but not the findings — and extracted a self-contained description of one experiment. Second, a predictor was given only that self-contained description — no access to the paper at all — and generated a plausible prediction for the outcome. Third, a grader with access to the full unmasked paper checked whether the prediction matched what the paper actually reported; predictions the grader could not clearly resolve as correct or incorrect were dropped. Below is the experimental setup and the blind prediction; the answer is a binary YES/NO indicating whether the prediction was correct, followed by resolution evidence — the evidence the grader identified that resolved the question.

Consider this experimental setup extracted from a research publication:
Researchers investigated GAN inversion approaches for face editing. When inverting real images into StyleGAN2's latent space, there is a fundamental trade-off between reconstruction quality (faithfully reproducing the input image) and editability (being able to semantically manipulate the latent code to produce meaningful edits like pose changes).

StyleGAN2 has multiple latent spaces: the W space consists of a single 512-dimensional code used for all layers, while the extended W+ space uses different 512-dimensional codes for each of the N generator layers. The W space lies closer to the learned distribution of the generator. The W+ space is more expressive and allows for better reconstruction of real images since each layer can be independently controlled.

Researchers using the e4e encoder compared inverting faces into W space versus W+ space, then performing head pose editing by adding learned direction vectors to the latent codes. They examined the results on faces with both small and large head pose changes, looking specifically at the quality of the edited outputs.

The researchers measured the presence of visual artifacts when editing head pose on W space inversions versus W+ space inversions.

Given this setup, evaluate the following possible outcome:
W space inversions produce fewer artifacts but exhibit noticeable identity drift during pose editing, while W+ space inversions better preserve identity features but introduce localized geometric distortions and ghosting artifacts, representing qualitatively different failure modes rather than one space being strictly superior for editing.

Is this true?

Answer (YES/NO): NO